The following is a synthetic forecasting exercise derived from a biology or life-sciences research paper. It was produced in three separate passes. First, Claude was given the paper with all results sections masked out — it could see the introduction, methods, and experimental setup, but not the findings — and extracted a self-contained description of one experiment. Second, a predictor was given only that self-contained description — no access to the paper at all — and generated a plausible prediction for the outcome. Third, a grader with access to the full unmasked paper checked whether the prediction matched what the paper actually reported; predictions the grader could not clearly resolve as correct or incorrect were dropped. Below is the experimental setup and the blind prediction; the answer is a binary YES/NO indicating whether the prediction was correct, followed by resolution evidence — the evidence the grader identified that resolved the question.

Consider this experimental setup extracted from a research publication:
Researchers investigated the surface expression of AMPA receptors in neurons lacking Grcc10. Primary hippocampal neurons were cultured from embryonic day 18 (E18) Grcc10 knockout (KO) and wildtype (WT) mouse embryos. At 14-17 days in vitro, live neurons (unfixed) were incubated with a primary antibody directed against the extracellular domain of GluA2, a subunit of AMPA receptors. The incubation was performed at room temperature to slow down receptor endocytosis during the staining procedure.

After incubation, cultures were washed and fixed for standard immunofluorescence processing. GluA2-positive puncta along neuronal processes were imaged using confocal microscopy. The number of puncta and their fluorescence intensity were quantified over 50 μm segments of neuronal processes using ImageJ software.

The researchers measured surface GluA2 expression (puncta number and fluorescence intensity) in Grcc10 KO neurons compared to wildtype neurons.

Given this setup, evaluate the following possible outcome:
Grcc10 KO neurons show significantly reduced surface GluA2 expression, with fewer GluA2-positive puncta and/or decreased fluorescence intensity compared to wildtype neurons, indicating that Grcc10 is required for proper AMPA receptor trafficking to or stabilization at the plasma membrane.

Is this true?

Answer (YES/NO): NO